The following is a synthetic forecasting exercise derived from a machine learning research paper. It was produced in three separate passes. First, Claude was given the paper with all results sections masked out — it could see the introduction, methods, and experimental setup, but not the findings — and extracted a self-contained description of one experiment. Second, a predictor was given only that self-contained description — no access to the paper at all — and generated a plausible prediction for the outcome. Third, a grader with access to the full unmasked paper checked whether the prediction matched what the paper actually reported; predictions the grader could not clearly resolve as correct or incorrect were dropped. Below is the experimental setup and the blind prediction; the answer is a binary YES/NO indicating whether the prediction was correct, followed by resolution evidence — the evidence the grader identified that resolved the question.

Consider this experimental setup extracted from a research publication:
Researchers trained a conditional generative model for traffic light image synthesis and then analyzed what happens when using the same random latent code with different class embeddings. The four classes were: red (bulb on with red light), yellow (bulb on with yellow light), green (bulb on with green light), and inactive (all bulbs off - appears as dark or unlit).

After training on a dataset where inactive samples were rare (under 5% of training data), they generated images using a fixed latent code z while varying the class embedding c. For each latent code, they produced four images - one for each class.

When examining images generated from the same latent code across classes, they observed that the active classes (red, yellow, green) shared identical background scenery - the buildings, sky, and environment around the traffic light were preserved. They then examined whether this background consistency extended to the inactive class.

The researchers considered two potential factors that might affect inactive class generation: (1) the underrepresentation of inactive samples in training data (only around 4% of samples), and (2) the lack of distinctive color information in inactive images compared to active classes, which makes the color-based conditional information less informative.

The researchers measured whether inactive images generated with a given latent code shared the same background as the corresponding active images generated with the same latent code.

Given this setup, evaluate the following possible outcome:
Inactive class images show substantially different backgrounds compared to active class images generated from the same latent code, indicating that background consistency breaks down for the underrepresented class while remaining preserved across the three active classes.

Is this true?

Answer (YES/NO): YES